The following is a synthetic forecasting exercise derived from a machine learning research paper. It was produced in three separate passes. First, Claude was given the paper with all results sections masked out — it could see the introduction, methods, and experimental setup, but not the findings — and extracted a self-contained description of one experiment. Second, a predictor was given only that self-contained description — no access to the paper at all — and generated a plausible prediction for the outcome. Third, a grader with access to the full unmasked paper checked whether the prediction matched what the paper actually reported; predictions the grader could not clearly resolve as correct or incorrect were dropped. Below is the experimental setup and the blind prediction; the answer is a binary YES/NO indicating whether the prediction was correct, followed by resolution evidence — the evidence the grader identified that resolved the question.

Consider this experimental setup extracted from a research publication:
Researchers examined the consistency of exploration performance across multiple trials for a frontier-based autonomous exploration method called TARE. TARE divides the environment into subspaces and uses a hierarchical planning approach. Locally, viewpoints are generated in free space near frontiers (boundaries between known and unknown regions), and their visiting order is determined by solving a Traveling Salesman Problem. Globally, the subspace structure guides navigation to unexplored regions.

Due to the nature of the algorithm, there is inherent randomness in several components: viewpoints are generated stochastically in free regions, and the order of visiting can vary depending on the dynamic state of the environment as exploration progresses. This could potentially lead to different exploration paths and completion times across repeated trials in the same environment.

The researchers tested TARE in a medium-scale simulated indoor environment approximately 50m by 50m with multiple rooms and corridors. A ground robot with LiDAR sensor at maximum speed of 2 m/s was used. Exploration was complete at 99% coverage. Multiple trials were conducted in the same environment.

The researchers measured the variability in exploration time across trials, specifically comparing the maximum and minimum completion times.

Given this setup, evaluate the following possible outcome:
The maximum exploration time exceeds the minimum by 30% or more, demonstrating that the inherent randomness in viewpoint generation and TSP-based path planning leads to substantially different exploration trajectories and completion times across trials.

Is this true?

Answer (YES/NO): NO